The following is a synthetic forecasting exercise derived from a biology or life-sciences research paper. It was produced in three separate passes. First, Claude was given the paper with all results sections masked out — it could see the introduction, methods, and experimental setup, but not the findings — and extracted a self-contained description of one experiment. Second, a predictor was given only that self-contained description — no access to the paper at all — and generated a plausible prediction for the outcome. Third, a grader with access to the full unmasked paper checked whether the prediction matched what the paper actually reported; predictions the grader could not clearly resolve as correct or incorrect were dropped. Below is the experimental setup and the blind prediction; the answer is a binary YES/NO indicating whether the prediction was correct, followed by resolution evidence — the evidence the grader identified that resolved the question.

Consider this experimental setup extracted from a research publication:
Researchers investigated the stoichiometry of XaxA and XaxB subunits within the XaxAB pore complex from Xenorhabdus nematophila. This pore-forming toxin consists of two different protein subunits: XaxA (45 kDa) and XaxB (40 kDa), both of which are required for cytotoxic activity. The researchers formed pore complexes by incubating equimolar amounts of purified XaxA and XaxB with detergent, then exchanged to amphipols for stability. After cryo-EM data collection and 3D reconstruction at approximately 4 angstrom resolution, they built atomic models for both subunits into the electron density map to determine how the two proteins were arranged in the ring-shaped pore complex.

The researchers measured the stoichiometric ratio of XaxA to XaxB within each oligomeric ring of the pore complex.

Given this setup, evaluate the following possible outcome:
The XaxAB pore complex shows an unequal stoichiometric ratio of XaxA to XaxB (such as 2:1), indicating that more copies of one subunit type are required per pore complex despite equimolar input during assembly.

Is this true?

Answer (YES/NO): NO